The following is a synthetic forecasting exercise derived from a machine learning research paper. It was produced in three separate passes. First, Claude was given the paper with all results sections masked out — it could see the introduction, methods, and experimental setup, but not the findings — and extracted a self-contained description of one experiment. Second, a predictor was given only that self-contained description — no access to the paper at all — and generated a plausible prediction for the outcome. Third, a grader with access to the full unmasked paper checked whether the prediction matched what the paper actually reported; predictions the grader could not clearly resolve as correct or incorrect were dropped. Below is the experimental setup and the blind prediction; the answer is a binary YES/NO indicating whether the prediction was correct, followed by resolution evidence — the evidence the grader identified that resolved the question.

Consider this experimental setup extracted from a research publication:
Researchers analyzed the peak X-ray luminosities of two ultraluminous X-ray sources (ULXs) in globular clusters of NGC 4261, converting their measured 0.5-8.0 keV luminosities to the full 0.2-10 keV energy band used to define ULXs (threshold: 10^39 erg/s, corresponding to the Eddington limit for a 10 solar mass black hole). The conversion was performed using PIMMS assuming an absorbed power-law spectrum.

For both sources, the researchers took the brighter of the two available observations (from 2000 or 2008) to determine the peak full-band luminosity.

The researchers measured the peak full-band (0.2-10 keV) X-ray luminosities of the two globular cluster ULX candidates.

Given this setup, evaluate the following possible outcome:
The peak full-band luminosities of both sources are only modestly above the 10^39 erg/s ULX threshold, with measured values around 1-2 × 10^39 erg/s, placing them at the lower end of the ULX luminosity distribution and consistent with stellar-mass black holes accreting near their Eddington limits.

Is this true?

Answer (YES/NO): NO